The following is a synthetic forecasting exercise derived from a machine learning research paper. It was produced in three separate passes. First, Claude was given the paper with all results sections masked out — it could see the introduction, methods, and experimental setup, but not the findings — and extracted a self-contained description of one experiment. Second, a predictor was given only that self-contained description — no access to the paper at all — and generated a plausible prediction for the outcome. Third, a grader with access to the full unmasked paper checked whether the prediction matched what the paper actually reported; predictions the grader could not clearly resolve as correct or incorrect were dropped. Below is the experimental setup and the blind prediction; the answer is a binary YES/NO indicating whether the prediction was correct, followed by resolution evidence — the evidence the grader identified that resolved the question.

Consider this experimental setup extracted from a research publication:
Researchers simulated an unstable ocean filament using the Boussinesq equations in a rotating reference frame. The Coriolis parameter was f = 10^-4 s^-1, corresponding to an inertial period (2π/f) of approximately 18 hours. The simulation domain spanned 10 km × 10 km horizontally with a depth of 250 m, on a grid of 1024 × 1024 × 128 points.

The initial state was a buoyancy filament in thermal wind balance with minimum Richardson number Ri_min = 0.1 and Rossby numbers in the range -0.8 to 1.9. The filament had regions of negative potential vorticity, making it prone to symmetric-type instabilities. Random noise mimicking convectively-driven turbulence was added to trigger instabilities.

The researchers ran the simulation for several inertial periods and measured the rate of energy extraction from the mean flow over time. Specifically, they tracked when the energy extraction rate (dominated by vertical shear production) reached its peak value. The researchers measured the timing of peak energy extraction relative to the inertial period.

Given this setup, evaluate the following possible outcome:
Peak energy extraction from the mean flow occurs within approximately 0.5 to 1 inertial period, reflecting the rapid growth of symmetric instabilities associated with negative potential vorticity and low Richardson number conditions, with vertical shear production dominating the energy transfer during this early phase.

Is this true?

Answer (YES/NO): YES